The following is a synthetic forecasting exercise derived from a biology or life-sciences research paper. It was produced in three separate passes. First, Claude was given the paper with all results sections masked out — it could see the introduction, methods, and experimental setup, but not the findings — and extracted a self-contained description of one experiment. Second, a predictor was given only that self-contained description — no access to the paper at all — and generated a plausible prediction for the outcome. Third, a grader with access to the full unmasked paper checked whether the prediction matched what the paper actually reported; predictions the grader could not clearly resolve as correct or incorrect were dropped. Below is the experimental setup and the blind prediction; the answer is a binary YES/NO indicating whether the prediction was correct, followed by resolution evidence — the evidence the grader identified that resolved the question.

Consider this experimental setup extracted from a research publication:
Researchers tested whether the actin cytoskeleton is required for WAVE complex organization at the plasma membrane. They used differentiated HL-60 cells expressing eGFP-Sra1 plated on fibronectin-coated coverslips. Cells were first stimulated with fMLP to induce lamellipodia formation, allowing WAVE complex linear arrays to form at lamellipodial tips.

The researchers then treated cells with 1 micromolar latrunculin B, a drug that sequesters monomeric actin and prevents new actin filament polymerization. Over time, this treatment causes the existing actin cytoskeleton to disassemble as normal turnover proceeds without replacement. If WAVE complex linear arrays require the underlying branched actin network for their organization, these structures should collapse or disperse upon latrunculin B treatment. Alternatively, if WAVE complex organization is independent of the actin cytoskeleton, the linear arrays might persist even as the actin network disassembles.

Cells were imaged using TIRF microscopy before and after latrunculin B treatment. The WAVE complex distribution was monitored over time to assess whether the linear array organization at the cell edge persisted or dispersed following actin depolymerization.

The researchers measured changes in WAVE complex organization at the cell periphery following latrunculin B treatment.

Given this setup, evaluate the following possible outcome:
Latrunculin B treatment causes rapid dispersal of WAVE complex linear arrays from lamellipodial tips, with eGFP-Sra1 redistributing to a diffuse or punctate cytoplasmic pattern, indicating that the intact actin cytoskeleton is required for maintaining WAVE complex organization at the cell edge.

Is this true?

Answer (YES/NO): NO